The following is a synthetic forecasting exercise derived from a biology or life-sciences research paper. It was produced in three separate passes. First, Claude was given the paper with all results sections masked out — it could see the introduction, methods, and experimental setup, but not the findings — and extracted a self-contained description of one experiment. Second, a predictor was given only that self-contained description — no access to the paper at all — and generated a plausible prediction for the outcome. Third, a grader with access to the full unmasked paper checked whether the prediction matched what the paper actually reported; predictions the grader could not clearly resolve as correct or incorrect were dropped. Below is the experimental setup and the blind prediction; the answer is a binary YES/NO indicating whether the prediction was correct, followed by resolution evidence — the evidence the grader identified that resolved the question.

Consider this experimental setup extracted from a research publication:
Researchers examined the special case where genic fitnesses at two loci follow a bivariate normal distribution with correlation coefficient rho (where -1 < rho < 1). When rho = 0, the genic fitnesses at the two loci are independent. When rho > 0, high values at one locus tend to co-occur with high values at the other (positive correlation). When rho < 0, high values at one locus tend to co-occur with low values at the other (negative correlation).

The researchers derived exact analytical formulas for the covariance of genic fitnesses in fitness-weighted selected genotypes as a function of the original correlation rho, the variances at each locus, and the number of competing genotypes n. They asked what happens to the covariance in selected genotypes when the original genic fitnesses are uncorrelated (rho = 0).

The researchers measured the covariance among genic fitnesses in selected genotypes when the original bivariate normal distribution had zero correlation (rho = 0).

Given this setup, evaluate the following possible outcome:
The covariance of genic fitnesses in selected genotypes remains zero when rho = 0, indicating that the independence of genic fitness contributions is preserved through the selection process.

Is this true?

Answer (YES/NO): NO